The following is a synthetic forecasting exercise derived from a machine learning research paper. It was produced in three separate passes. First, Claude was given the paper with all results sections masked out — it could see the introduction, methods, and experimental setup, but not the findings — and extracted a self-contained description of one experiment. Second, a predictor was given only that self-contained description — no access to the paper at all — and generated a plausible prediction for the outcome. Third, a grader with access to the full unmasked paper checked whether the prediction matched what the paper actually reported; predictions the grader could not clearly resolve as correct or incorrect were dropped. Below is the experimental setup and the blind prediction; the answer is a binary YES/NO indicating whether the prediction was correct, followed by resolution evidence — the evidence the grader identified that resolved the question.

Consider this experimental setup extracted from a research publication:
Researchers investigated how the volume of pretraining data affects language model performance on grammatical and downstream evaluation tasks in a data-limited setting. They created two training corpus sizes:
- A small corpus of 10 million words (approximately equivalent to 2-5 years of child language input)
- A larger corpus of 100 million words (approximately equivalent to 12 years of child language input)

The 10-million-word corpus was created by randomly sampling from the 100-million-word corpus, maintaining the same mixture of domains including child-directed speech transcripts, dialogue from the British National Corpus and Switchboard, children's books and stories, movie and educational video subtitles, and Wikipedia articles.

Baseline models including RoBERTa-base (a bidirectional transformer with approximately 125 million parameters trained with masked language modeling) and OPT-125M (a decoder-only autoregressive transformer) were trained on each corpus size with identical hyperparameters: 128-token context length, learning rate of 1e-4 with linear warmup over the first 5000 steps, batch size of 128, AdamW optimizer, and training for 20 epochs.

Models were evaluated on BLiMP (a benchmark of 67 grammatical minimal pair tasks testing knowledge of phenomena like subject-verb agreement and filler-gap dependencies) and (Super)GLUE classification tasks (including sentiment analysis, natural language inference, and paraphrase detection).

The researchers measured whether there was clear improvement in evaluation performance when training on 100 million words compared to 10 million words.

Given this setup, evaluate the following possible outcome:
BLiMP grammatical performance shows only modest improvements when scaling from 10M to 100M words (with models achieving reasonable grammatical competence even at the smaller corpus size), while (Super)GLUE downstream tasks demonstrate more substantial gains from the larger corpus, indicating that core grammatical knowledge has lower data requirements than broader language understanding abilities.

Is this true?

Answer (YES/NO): NO